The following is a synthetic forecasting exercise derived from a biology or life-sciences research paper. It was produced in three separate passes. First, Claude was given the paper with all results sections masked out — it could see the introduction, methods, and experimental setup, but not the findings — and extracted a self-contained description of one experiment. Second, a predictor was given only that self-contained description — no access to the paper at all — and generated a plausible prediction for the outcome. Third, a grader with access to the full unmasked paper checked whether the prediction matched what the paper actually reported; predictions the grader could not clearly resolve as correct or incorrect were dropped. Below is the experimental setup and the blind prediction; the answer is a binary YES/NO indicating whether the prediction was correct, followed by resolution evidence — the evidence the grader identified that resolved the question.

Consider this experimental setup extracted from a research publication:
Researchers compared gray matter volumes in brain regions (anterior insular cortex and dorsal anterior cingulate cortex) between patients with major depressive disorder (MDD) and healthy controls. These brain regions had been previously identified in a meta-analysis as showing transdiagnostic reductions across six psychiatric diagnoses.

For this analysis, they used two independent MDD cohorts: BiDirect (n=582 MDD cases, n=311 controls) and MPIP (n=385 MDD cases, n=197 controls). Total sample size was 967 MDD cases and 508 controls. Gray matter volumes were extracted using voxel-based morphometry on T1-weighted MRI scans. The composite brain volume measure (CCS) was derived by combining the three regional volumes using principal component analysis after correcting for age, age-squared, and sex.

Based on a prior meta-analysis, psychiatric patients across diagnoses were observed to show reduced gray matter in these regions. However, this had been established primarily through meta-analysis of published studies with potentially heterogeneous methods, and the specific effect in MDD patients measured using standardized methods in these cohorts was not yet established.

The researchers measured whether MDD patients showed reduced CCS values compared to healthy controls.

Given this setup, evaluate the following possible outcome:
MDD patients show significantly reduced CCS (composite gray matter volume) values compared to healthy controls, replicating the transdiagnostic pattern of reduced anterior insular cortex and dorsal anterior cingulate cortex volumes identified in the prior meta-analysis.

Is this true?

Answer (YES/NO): YES